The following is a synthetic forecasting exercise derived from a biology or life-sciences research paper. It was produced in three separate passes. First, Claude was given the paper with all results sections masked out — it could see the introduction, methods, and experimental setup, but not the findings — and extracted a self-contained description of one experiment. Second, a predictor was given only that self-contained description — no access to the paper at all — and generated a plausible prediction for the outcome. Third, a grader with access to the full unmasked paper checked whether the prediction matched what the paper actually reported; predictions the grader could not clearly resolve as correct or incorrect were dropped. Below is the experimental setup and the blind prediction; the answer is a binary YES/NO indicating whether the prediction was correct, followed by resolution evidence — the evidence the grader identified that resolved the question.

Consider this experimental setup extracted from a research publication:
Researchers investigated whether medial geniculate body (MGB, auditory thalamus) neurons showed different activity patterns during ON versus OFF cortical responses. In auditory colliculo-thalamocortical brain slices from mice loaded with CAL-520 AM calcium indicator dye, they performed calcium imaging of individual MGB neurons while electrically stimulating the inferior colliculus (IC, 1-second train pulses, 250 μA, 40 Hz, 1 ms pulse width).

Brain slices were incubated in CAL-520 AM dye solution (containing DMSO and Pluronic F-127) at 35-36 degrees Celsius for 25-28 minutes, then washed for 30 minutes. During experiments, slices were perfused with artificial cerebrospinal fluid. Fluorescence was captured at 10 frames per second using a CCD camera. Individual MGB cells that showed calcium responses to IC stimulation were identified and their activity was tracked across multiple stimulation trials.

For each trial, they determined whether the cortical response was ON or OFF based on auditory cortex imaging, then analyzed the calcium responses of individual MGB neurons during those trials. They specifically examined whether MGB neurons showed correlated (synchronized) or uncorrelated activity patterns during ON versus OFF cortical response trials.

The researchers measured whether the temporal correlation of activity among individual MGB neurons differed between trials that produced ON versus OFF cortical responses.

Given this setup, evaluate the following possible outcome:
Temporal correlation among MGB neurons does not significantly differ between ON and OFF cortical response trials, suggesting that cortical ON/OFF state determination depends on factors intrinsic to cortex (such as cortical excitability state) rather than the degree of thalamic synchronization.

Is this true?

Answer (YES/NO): NO